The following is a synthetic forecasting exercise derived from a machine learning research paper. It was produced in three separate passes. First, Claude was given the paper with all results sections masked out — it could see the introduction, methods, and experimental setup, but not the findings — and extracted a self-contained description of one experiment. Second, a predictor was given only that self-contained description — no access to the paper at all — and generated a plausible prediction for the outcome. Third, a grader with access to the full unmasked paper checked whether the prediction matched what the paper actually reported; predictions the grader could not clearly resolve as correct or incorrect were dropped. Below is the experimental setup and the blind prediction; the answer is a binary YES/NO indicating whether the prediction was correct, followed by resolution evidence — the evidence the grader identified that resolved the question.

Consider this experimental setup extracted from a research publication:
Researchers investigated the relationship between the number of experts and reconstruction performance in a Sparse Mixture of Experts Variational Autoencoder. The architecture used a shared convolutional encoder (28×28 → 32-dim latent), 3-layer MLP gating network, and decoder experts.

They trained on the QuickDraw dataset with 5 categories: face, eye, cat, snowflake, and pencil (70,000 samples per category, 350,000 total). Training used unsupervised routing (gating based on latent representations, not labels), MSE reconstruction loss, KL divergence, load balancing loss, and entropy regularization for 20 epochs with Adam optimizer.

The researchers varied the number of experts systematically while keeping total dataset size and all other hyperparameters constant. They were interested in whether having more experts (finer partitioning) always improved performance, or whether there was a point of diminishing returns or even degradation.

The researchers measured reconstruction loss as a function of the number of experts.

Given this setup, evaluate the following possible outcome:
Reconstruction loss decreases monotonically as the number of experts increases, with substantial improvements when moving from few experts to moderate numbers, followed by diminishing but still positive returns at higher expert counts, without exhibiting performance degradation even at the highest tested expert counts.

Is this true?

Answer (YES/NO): NO